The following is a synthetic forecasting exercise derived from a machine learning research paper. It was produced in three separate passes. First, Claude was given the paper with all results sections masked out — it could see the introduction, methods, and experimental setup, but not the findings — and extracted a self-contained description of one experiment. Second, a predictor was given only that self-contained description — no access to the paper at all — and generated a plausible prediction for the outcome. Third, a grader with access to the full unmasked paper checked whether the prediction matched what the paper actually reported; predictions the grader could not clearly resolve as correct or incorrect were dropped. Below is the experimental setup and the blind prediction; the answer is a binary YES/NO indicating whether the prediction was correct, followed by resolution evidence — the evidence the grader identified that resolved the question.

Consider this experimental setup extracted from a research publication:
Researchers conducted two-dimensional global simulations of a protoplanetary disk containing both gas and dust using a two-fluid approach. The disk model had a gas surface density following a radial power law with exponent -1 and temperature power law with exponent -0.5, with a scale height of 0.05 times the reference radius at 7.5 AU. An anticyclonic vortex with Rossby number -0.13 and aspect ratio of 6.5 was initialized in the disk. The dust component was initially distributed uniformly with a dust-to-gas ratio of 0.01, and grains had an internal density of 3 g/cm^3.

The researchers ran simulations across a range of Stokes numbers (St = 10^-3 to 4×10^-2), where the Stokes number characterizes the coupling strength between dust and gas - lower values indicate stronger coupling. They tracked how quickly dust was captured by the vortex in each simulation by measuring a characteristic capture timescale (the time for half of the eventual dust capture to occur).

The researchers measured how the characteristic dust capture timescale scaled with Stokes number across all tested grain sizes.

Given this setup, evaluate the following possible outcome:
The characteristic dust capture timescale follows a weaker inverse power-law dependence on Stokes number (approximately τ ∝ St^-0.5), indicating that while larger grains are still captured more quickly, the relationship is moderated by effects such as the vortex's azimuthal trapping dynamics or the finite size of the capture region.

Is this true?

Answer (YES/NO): NO